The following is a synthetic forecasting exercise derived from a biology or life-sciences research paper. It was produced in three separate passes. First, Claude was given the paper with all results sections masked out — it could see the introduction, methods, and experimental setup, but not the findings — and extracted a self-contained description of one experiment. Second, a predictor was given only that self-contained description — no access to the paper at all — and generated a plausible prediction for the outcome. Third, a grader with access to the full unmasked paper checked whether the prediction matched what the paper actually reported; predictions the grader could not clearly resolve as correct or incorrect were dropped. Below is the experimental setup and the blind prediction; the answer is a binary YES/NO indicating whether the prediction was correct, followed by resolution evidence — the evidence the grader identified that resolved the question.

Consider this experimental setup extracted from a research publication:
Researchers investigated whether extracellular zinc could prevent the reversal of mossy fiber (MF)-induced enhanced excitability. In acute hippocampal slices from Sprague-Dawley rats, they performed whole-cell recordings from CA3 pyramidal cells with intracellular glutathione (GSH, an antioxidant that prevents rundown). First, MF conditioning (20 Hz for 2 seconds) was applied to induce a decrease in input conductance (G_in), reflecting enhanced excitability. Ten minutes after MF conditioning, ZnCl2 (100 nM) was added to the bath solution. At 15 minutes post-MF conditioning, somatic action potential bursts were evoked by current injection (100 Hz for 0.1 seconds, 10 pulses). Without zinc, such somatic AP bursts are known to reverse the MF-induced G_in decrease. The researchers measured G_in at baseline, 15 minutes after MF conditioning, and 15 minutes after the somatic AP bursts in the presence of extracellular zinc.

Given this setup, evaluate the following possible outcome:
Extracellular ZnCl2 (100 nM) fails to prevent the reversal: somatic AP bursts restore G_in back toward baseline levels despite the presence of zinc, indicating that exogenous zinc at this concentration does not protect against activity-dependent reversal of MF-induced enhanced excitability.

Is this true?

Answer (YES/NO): NO